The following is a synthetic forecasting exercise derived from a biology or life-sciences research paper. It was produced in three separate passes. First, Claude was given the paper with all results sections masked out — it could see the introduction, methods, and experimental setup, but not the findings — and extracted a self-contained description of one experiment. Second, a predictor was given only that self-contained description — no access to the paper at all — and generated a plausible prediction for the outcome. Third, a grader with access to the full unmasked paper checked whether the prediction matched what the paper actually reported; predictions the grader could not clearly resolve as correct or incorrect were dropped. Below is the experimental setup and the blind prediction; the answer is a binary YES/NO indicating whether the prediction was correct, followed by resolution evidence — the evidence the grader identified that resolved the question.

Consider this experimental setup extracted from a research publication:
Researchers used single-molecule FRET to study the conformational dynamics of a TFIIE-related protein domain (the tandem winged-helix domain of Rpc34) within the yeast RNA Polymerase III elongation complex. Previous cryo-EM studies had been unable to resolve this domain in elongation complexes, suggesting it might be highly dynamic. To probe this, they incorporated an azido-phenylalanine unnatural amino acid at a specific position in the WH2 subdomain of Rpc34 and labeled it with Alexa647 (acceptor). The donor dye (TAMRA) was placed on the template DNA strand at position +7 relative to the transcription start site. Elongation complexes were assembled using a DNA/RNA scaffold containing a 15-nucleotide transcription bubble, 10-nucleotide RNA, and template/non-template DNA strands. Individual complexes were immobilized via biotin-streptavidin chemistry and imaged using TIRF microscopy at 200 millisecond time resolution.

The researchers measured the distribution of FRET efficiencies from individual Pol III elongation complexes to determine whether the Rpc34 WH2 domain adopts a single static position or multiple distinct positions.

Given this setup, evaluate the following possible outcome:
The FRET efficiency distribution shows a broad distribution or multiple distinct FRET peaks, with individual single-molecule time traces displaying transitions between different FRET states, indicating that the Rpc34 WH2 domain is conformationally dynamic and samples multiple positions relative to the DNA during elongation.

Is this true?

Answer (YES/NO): YES